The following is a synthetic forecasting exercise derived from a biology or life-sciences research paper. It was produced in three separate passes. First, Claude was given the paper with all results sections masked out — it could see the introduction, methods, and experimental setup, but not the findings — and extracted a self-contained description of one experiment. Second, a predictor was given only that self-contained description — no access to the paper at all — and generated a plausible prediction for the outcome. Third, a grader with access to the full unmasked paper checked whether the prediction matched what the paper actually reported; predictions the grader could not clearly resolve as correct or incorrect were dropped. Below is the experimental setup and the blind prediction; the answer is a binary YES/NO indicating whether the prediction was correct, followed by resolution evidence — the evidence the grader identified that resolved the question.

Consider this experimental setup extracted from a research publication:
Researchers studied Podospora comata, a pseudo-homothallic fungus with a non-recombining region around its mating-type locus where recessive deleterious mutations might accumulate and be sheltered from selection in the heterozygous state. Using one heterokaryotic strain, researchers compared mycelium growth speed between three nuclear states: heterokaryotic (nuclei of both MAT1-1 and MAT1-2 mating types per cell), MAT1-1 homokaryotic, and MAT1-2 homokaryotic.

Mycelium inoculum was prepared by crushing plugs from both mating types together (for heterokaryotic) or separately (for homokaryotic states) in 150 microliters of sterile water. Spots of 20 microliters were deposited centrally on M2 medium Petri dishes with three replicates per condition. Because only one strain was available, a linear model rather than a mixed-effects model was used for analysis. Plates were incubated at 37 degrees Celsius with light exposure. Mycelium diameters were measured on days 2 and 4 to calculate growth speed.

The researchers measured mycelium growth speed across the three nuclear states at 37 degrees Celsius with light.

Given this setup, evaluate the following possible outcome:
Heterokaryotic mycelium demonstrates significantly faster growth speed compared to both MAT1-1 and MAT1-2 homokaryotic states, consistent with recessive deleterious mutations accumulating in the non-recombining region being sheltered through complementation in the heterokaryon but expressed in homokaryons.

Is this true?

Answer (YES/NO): NO